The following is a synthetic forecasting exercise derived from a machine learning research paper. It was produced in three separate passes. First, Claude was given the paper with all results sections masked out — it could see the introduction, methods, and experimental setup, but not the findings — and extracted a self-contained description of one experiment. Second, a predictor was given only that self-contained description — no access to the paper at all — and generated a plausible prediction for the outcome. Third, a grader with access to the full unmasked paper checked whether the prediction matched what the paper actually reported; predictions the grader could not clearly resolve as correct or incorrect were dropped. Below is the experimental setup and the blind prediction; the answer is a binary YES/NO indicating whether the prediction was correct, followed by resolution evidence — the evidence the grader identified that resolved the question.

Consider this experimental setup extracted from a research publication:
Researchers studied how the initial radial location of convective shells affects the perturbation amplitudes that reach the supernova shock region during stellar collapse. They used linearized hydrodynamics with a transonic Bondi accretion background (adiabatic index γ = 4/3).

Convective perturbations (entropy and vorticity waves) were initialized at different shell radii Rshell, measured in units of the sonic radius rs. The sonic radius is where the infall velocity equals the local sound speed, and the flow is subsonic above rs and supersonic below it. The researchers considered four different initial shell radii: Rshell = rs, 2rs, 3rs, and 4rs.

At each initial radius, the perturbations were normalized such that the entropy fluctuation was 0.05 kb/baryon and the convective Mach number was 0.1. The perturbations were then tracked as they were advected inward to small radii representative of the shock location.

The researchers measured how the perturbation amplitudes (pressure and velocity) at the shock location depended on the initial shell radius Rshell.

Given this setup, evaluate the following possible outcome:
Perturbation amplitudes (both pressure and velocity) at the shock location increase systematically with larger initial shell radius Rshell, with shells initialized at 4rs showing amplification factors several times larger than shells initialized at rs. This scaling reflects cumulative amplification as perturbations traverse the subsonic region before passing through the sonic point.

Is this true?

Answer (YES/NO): NO